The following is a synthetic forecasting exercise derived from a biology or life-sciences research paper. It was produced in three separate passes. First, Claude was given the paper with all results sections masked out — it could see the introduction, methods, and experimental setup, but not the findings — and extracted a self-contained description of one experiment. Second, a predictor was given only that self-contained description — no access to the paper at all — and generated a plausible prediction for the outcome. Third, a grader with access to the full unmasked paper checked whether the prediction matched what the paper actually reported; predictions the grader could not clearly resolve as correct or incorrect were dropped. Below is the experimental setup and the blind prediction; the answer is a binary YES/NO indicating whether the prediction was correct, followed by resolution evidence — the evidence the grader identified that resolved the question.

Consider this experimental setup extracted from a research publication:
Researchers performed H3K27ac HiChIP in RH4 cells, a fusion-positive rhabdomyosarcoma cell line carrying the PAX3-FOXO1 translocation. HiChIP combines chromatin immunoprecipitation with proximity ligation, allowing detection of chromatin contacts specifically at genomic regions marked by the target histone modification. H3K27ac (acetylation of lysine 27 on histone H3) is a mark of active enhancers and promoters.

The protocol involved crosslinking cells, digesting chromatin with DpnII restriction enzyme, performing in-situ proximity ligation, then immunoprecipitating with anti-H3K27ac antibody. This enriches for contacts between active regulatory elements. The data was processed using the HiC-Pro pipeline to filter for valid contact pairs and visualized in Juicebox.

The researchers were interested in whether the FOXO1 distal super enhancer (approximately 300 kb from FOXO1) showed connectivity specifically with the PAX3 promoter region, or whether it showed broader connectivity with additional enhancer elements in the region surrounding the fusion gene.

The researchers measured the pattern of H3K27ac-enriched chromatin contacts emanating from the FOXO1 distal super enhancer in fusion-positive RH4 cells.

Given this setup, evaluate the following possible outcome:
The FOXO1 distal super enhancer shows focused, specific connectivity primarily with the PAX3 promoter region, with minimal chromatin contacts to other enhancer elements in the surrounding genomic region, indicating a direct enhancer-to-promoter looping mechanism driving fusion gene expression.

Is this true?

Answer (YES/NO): NO